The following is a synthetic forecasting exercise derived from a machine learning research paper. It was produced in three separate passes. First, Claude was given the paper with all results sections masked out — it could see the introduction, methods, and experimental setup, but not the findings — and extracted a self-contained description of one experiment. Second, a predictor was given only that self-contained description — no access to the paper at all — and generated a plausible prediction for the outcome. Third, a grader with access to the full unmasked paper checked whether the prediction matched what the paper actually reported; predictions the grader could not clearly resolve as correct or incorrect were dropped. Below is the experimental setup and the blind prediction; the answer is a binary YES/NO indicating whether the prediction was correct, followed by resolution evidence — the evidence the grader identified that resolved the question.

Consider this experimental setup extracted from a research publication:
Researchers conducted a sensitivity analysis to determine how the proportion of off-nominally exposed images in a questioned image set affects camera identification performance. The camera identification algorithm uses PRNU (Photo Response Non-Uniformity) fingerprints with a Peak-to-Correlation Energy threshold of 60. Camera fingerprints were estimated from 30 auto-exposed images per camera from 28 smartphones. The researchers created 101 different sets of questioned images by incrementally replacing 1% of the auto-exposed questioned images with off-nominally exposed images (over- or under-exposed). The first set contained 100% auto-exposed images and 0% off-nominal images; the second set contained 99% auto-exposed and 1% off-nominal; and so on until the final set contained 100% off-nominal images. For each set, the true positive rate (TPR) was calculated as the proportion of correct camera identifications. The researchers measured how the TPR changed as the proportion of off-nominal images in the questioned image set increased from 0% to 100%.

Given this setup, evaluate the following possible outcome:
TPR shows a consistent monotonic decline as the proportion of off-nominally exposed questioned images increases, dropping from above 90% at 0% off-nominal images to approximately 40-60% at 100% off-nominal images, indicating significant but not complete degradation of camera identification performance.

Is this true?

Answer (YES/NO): NO